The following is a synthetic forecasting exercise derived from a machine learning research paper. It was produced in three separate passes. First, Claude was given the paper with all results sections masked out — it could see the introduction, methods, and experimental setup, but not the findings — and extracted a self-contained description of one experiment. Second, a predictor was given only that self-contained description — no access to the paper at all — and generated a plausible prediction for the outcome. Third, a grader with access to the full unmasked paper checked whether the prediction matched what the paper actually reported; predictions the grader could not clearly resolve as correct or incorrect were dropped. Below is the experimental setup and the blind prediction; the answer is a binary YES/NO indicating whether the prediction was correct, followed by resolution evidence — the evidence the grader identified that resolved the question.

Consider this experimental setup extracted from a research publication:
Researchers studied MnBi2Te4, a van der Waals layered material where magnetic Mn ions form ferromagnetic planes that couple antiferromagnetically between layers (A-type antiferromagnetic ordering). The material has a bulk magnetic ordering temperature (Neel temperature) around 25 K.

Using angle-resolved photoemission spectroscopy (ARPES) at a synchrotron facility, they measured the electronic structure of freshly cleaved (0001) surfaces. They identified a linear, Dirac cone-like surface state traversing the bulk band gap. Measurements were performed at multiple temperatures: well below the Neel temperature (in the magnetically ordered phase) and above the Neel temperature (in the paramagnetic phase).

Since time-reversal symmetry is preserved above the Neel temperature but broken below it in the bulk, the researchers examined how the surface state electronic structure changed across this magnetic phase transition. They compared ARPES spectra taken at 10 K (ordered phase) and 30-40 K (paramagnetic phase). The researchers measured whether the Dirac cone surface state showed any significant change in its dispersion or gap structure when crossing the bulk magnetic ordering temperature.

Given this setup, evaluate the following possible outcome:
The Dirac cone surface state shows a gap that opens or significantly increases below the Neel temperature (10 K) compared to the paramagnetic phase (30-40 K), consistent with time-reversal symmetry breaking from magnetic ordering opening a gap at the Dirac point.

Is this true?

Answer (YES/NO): NO